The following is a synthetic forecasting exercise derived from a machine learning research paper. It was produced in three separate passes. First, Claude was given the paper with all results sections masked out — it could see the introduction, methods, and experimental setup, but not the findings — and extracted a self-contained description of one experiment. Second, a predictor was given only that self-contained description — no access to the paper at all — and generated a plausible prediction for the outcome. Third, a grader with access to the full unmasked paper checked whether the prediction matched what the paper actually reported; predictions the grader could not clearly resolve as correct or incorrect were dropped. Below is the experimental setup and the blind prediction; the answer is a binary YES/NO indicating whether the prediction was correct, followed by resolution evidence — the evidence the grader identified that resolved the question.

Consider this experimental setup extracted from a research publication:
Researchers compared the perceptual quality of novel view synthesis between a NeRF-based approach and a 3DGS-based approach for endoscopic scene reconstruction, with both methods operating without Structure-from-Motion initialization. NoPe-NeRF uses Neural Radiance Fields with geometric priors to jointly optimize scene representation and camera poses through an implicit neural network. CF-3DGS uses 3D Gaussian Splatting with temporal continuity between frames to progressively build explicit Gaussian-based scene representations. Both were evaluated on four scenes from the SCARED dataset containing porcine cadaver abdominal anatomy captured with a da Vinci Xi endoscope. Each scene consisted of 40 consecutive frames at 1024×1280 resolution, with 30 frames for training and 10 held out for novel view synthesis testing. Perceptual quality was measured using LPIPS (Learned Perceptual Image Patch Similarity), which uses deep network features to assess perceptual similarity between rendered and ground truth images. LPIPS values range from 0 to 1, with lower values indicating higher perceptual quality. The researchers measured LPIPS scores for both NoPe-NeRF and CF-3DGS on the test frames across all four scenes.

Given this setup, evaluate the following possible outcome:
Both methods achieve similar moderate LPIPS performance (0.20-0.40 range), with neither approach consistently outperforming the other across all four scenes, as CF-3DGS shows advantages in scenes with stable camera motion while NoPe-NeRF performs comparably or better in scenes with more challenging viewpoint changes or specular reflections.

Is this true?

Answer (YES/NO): NO